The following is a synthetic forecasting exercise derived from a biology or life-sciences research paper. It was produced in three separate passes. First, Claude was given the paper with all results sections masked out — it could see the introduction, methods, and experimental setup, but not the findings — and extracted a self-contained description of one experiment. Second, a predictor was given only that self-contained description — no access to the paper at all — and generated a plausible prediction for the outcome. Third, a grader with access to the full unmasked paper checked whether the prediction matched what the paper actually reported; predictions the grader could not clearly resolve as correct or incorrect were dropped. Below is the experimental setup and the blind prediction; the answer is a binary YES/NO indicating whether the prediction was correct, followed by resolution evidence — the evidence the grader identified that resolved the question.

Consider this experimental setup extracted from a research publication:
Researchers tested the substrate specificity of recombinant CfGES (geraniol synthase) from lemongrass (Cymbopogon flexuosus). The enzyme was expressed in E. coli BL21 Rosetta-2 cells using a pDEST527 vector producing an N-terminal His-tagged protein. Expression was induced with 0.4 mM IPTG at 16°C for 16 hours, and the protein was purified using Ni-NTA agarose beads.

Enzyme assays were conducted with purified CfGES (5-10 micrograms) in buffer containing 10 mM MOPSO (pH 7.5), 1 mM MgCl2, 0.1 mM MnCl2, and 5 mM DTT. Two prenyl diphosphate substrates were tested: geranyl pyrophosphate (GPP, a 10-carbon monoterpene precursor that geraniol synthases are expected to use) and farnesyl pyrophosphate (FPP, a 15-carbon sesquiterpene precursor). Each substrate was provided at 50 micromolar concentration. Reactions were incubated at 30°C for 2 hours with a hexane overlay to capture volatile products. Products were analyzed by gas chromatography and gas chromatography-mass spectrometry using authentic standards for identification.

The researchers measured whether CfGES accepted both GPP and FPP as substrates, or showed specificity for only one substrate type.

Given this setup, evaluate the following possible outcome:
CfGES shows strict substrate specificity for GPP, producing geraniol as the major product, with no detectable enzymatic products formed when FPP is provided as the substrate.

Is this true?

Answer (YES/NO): YES